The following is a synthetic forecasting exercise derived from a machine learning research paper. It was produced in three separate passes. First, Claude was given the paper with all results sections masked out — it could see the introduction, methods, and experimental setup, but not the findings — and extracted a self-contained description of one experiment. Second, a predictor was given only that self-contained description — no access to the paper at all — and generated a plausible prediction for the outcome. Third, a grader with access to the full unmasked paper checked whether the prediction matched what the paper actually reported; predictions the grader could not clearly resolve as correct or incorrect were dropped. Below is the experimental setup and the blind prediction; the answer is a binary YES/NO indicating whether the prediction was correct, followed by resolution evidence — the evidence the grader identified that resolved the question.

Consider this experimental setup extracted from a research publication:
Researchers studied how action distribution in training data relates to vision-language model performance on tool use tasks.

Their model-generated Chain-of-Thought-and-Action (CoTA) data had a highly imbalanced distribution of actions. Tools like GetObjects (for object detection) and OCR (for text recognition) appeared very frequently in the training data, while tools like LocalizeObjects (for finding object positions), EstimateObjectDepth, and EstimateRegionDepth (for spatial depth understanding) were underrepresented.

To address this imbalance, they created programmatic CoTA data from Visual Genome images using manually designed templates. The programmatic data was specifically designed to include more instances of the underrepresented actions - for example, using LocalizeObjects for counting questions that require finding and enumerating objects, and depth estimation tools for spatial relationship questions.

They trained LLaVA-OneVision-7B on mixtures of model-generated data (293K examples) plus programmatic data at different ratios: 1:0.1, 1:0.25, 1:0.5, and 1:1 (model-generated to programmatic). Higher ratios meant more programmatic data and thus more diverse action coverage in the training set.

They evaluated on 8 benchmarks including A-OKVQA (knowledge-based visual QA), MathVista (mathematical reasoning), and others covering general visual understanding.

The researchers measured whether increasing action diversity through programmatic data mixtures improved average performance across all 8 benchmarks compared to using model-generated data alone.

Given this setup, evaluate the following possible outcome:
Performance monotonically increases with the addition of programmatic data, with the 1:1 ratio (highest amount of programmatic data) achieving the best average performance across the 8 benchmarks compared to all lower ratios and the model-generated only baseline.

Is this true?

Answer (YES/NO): NO